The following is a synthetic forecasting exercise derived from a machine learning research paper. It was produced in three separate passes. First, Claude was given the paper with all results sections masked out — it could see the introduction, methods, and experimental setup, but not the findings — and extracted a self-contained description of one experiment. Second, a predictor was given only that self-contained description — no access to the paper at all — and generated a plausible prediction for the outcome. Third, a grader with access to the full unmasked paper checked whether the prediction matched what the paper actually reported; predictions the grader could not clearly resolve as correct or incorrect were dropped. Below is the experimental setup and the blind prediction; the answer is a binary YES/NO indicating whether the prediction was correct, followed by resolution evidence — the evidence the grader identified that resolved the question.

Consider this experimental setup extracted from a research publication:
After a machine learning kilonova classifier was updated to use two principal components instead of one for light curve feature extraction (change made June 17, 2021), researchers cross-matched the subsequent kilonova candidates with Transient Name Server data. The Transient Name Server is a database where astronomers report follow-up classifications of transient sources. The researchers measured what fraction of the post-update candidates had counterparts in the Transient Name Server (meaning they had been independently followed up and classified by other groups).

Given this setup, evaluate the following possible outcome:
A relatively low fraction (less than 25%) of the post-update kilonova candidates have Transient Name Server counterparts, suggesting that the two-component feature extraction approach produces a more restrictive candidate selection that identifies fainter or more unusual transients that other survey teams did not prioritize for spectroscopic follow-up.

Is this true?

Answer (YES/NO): YES